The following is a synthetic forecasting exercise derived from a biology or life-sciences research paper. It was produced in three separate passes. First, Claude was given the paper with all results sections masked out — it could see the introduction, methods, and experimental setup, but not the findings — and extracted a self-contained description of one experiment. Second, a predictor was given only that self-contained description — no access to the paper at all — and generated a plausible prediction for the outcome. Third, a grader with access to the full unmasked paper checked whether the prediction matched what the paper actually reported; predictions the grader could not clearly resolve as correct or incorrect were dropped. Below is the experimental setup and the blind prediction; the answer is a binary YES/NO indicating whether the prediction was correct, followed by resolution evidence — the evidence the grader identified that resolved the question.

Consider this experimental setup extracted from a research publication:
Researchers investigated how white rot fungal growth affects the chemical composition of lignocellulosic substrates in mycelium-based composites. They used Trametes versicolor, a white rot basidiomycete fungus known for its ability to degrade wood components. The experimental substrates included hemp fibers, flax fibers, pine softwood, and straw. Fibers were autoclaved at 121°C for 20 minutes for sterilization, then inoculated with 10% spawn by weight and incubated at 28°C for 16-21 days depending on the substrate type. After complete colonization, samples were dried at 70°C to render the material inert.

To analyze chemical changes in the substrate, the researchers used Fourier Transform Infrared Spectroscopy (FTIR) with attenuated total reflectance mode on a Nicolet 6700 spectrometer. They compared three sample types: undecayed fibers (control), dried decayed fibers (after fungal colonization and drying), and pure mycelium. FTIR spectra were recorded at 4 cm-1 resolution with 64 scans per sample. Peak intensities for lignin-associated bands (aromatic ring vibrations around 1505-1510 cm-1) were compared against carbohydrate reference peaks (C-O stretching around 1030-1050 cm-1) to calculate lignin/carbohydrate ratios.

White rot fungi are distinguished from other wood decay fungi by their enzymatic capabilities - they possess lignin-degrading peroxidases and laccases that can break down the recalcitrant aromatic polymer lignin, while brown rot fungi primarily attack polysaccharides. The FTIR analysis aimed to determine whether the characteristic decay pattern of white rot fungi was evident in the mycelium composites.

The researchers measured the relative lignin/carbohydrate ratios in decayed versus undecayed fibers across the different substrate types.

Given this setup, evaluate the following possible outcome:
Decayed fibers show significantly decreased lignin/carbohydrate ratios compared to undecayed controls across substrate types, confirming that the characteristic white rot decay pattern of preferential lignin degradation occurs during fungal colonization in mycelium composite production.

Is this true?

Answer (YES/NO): NO